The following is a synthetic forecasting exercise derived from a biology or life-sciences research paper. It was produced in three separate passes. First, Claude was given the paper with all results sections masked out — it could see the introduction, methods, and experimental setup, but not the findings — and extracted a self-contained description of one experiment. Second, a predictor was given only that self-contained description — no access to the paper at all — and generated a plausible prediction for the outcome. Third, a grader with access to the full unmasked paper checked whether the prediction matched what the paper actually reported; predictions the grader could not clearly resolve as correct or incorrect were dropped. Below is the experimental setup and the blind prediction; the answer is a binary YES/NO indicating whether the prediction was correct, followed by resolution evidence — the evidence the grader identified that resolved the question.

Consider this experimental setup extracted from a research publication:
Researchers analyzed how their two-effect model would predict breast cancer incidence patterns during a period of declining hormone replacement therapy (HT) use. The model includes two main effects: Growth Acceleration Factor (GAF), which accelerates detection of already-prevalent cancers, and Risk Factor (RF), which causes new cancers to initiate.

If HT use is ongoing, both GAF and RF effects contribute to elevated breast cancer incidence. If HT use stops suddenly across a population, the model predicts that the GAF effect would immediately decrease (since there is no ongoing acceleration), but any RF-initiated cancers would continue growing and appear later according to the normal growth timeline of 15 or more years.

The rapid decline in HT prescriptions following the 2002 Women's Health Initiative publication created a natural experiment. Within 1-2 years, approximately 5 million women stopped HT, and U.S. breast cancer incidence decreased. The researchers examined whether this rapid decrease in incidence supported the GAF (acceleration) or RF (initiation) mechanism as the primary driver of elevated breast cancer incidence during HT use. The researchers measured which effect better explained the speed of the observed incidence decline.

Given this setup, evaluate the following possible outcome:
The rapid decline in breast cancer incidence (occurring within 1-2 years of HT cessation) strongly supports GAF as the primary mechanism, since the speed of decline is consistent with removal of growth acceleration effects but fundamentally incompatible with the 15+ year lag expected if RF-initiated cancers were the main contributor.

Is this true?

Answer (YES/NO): YES